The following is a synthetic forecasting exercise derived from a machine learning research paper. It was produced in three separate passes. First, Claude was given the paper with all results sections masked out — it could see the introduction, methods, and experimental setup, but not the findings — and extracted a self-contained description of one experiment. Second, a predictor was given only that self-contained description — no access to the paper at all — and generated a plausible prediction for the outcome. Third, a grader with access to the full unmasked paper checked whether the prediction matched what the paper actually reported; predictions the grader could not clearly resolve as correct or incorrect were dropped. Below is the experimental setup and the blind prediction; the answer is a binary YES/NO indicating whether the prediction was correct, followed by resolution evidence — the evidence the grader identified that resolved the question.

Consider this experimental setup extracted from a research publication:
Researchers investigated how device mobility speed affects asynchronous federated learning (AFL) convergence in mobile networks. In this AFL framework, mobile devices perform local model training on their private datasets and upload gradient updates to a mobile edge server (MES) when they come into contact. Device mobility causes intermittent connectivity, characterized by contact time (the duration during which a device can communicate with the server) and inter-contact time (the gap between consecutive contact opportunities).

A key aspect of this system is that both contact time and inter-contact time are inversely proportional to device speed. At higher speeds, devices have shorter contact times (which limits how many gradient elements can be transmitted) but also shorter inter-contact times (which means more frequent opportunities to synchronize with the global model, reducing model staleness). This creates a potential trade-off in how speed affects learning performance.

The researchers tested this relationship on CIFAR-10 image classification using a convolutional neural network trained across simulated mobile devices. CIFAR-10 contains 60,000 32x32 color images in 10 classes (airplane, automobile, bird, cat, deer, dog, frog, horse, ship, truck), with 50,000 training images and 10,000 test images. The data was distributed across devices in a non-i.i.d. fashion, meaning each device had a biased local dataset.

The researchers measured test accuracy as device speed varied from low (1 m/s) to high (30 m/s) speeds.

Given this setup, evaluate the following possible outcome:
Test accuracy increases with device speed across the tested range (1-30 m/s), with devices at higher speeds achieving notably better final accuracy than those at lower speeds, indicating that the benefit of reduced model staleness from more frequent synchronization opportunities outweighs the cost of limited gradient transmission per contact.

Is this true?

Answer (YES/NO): NO